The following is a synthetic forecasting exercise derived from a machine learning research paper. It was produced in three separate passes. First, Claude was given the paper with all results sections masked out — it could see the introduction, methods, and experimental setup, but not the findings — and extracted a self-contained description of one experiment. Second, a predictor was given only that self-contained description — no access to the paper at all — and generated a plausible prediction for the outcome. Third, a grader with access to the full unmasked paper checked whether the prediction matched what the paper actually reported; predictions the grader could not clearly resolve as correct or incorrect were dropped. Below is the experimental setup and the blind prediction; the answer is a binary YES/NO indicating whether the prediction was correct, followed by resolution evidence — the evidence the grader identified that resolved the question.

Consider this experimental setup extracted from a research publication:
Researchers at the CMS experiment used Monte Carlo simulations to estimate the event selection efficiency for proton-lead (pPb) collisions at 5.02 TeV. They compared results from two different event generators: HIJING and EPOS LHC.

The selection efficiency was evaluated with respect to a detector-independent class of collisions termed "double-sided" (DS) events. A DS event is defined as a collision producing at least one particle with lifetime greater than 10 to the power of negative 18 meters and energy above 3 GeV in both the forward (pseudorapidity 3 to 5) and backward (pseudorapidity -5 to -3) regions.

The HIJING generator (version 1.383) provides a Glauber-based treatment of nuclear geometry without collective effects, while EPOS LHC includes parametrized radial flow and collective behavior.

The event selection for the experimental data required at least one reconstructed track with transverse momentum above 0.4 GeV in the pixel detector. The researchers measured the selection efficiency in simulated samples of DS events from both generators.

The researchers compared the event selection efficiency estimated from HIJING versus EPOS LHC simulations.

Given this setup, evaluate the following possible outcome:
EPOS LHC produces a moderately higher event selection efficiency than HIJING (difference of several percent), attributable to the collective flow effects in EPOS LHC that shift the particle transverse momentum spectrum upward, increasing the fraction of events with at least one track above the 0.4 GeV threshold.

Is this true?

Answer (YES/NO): NO